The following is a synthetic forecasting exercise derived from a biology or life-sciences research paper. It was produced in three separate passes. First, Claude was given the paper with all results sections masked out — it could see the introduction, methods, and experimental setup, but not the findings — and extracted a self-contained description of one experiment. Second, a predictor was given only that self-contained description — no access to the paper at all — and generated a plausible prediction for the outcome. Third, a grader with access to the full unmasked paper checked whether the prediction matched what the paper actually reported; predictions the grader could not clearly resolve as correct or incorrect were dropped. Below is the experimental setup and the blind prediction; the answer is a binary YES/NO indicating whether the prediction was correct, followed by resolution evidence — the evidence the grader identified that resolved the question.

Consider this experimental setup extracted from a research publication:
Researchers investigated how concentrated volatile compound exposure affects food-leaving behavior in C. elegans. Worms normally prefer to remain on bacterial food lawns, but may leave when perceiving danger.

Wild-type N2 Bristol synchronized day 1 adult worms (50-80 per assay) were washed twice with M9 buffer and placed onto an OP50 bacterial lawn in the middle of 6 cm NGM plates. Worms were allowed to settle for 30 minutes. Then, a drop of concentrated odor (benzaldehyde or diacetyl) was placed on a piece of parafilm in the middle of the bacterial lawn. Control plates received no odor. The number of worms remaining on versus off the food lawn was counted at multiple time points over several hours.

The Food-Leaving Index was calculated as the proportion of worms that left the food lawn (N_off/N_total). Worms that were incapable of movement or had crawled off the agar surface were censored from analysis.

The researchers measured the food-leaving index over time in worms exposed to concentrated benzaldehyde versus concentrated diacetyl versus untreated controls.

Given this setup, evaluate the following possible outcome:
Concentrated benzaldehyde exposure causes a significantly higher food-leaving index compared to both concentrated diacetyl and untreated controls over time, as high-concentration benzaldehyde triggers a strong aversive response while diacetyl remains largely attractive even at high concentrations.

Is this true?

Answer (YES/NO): NO